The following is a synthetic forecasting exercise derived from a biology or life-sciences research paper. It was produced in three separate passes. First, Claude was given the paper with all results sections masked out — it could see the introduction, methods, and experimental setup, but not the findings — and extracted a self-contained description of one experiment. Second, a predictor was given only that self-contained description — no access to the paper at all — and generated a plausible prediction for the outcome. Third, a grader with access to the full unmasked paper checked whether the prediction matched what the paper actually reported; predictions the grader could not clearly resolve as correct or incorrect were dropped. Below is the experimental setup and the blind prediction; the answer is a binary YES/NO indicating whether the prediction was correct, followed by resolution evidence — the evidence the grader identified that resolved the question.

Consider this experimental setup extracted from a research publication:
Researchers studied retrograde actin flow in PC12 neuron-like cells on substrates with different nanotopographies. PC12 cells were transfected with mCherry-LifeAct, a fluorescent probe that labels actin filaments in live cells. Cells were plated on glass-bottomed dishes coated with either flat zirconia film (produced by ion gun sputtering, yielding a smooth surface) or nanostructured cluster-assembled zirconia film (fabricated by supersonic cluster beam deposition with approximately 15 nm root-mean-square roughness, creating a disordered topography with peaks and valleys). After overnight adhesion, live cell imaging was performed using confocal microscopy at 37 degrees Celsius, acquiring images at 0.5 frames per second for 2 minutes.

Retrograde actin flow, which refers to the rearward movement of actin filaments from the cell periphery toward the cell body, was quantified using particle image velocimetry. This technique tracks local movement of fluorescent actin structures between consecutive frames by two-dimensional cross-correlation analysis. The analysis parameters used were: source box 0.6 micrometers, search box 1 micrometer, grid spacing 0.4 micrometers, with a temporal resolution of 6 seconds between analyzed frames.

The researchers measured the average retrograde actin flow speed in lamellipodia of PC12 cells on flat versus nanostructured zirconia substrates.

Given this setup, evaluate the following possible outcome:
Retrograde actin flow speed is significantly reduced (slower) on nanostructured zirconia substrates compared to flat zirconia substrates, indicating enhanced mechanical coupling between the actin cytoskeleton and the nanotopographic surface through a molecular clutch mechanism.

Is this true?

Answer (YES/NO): NO